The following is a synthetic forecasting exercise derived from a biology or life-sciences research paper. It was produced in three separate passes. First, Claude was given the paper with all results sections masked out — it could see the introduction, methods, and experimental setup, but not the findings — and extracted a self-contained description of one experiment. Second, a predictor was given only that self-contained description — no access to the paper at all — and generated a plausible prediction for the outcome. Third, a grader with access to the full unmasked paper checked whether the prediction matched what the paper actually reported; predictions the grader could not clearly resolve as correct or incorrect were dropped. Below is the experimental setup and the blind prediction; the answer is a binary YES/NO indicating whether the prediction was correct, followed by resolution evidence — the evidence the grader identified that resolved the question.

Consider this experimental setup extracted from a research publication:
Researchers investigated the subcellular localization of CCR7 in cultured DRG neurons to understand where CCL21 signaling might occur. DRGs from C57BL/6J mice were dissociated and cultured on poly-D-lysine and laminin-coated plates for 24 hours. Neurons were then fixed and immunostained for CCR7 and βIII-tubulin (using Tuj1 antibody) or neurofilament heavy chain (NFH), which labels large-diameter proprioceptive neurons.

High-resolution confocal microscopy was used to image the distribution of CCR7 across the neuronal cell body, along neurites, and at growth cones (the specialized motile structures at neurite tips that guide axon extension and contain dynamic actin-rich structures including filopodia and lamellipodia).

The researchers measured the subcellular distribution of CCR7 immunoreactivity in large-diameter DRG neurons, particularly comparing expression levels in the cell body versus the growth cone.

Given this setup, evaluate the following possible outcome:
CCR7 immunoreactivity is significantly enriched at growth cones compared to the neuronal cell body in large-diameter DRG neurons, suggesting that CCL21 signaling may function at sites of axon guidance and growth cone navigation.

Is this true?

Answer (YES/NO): YES